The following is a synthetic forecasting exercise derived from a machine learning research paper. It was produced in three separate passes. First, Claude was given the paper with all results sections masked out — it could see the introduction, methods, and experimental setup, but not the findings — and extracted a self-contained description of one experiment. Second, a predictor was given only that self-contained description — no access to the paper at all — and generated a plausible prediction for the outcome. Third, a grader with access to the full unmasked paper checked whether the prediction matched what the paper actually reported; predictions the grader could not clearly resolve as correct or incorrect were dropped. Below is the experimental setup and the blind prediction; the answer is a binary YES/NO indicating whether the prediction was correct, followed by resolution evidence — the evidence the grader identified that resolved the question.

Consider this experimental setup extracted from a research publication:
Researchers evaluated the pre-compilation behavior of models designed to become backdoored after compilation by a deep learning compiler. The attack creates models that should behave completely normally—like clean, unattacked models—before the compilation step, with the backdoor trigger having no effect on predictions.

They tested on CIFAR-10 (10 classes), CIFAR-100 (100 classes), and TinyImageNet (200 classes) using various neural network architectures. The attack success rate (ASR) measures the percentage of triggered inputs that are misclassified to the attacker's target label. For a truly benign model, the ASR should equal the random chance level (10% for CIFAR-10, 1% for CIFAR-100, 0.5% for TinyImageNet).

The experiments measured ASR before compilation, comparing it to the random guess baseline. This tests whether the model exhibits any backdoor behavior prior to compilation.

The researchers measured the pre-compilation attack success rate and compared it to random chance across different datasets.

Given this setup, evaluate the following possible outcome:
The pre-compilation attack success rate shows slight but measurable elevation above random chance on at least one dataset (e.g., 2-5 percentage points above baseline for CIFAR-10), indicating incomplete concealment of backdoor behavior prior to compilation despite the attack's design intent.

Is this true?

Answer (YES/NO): NO